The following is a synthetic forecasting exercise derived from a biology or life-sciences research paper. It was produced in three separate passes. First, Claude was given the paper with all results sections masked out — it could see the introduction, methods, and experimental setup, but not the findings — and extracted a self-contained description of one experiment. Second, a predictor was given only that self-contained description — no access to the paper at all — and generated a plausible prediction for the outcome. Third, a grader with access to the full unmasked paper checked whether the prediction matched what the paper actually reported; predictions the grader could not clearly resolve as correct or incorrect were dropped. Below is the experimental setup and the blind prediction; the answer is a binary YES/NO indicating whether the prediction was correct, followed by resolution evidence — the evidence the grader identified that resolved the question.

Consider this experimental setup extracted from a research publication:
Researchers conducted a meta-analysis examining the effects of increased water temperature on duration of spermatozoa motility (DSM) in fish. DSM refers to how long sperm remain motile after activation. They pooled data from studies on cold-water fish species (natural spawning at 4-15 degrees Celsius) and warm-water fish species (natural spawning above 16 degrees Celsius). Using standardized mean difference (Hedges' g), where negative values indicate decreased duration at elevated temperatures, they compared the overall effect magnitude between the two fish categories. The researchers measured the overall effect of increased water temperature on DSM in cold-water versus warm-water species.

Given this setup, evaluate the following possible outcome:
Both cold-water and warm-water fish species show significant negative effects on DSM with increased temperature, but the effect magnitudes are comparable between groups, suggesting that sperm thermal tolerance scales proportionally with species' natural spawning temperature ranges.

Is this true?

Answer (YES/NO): NO